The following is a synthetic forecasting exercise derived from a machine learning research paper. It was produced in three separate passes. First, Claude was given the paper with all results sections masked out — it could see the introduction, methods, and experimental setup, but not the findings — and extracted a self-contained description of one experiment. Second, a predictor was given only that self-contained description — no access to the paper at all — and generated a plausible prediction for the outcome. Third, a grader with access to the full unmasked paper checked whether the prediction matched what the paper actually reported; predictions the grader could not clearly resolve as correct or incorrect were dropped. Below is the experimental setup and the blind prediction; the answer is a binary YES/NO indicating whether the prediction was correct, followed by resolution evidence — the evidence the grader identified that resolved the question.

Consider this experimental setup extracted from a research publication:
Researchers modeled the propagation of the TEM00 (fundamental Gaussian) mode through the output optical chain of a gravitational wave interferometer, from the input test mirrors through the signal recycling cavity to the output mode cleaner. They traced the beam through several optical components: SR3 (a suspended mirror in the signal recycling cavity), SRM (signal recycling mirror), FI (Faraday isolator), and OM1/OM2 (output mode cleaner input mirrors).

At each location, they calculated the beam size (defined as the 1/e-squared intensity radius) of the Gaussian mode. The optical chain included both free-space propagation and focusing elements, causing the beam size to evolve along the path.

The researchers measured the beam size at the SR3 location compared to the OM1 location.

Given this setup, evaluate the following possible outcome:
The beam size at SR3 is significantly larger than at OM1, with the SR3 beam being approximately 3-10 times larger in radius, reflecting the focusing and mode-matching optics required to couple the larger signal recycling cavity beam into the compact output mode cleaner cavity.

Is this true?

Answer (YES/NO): NO